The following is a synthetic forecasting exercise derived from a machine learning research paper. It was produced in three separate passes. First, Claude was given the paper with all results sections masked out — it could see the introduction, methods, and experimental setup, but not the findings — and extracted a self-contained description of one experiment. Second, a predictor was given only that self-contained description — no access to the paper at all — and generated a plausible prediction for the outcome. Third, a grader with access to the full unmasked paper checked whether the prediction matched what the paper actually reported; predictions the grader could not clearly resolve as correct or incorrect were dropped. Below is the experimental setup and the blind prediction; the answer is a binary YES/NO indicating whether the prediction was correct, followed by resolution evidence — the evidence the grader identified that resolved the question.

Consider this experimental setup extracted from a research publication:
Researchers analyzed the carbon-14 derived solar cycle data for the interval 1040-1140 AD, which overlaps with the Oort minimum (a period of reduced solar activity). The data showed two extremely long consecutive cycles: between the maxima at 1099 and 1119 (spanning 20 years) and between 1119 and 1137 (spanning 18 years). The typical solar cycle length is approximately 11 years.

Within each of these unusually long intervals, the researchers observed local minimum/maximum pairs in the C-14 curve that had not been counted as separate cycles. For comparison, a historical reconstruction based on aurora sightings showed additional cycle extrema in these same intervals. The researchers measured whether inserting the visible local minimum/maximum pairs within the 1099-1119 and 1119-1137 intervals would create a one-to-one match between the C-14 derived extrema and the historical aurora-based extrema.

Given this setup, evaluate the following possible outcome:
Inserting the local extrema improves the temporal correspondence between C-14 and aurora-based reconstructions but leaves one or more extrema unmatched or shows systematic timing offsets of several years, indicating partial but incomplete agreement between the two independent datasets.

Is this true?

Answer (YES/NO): NO